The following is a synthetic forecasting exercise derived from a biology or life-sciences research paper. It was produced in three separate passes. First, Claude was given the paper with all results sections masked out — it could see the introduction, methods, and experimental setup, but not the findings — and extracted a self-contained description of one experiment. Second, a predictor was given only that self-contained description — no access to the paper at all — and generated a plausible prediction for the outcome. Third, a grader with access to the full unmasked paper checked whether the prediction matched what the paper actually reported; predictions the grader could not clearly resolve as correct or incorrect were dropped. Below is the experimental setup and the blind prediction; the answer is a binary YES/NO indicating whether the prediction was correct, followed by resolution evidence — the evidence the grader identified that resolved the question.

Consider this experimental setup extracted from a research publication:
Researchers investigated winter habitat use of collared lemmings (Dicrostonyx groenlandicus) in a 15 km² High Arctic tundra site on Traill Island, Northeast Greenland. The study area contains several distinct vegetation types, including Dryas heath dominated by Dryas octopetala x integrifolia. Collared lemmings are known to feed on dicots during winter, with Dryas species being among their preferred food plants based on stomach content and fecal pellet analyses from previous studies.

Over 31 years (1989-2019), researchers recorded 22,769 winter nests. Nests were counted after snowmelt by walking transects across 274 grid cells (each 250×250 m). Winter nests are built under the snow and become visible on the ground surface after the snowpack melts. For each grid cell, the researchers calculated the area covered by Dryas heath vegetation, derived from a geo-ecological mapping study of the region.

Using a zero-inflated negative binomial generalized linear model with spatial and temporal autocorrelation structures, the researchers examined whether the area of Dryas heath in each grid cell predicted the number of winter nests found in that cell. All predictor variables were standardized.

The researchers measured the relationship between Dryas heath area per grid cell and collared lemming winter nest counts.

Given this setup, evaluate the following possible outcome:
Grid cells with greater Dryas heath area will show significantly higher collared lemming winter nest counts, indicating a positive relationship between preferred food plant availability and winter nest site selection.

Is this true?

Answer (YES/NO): YES